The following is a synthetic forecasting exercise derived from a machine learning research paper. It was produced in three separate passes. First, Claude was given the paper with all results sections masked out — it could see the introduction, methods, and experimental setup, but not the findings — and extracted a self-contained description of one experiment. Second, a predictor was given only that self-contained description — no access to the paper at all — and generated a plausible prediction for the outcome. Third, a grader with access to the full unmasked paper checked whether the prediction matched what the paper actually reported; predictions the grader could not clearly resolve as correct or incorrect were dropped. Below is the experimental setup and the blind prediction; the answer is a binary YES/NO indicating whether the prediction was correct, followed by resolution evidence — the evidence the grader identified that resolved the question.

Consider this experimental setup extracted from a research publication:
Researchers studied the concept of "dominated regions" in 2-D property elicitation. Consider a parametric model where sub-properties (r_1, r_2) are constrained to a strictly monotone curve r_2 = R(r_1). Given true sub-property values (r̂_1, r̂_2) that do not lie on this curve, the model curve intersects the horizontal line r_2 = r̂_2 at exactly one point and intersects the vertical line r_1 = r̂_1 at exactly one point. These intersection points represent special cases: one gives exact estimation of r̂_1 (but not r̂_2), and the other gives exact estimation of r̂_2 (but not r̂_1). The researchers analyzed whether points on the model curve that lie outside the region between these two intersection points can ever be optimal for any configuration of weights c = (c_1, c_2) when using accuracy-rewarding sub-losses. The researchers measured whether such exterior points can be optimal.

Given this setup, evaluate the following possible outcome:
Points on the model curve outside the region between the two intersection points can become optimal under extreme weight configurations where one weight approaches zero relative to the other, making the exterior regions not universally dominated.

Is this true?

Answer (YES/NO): NO